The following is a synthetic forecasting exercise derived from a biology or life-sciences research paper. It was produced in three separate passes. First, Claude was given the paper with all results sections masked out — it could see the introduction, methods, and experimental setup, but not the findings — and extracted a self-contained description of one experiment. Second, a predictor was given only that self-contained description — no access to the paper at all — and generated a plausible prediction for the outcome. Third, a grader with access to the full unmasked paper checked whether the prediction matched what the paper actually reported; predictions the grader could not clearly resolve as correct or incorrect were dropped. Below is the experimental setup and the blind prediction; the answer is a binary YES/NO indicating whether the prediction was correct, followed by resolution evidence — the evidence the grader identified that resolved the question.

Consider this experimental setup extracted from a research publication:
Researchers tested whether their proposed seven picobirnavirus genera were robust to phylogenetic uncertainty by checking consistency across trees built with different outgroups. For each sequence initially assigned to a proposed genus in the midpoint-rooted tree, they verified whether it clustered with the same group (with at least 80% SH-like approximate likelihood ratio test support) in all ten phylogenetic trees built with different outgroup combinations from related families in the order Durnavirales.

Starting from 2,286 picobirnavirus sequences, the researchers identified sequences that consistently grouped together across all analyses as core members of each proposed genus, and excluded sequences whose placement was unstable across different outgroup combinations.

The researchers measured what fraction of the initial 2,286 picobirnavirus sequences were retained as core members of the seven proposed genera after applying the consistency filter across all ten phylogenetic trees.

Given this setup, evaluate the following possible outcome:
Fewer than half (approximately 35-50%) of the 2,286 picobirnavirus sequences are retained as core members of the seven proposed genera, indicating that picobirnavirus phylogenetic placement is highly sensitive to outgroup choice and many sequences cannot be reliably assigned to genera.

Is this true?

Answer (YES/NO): NO